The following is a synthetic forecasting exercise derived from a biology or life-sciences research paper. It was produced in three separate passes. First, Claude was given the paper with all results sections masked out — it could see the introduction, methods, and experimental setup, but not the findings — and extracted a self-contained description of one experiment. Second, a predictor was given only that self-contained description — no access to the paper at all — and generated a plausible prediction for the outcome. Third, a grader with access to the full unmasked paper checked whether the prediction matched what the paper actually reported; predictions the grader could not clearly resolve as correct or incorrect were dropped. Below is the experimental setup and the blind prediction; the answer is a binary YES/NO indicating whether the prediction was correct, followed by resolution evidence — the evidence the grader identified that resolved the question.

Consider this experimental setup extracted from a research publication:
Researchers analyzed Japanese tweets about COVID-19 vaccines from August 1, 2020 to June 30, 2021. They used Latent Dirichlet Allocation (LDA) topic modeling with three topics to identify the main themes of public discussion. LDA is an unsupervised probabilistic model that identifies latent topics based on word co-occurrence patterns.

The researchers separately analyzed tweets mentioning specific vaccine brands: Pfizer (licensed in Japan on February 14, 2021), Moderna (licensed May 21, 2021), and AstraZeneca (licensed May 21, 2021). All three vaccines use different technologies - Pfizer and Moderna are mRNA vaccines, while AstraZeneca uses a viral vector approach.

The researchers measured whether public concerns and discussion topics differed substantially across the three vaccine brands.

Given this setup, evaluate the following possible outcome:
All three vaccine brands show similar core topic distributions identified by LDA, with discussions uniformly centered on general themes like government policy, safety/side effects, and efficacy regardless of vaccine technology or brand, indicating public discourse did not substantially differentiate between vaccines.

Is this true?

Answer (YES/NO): NO